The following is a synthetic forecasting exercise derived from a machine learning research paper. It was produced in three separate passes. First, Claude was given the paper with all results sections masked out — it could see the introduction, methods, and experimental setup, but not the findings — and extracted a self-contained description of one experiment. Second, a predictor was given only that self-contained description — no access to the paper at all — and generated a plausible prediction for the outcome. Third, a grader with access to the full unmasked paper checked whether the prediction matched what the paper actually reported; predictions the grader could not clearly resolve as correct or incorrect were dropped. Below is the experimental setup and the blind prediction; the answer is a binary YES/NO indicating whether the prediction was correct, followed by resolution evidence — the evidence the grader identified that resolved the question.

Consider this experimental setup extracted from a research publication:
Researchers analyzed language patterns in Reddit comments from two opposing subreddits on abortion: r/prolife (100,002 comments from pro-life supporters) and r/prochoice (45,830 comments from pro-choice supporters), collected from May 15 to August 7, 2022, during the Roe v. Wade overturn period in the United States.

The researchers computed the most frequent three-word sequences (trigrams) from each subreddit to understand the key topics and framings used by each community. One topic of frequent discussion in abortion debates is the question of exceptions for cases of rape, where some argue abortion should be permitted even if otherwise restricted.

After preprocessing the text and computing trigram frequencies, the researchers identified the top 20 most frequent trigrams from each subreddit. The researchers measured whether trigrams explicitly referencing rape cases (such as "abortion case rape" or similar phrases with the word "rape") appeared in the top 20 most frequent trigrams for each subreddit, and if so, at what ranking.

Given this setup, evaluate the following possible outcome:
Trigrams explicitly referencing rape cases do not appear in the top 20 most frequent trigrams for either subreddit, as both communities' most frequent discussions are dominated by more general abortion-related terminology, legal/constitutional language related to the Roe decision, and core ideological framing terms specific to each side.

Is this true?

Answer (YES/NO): NO